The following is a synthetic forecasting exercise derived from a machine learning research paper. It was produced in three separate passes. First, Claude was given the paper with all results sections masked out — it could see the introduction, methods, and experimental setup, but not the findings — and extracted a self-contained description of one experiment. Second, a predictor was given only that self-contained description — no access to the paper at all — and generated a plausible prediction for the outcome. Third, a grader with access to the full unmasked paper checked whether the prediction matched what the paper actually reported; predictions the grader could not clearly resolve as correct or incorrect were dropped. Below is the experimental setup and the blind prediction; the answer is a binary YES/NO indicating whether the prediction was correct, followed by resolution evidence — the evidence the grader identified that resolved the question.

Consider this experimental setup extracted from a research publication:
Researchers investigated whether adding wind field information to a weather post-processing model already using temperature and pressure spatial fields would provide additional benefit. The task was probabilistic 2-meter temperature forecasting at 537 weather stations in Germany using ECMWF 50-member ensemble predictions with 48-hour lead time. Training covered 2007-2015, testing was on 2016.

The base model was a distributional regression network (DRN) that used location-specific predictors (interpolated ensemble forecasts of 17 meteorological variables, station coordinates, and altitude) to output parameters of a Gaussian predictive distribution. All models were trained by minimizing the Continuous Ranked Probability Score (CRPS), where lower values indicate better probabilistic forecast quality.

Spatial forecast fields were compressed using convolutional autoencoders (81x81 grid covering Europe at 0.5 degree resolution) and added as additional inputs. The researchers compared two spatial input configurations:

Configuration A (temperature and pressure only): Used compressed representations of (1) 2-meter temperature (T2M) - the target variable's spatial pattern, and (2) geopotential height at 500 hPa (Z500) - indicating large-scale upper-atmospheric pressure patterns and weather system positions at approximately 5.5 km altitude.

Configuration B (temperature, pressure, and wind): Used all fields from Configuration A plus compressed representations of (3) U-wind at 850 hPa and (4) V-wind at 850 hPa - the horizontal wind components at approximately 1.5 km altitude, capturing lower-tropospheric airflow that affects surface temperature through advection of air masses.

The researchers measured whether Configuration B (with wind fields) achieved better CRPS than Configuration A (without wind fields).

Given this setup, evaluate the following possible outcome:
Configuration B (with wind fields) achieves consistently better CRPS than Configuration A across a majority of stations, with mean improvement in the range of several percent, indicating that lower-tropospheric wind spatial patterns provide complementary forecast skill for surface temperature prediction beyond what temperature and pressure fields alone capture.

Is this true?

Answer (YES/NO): NO